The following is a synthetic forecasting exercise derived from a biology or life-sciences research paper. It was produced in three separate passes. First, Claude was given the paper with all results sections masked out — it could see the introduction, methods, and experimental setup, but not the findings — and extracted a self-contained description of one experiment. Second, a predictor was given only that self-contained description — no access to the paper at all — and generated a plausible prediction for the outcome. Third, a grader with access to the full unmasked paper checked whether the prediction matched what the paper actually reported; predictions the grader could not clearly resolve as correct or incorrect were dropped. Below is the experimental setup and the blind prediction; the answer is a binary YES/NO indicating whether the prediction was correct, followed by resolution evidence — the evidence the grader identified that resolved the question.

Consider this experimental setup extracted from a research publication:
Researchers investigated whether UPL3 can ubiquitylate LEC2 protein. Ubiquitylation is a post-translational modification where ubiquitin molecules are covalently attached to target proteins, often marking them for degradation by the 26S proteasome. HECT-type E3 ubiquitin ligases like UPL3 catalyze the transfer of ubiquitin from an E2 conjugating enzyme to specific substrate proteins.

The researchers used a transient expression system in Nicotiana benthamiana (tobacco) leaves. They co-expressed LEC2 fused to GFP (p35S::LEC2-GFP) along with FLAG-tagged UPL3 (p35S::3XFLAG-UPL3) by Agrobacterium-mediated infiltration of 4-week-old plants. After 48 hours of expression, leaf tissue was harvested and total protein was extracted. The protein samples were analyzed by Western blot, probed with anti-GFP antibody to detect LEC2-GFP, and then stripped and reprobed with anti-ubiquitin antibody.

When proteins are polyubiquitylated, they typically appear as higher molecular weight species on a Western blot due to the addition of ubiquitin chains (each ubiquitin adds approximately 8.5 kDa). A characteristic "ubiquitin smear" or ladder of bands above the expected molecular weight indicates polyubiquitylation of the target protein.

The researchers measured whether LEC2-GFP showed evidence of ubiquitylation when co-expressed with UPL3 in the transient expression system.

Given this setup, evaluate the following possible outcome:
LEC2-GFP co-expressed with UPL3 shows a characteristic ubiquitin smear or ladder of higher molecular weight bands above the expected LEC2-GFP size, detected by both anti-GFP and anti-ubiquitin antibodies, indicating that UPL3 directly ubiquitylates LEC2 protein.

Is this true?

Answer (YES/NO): YES